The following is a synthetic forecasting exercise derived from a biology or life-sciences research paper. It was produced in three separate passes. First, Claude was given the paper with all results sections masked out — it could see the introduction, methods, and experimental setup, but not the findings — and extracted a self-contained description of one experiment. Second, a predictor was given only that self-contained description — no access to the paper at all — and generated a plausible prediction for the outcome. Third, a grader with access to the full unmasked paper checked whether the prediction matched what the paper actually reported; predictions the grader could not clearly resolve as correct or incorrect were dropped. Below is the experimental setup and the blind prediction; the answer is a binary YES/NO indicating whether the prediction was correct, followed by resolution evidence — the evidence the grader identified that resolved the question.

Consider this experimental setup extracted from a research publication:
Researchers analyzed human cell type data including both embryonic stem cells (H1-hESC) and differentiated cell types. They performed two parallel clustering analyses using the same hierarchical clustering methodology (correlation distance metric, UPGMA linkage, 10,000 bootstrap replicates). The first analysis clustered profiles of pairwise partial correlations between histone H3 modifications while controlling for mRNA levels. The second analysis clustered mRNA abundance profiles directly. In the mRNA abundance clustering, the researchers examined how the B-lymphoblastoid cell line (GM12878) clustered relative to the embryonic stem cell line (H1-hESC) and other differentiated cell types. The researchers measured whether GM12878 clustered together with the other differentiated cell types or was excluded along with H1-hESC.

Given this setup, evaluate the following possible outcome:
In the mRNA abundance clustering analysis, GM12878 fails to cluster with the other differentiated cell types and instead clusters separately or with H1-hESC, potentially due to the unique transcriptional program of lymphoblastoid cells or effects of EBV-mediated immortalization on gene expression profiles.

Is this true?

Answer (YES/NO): YES